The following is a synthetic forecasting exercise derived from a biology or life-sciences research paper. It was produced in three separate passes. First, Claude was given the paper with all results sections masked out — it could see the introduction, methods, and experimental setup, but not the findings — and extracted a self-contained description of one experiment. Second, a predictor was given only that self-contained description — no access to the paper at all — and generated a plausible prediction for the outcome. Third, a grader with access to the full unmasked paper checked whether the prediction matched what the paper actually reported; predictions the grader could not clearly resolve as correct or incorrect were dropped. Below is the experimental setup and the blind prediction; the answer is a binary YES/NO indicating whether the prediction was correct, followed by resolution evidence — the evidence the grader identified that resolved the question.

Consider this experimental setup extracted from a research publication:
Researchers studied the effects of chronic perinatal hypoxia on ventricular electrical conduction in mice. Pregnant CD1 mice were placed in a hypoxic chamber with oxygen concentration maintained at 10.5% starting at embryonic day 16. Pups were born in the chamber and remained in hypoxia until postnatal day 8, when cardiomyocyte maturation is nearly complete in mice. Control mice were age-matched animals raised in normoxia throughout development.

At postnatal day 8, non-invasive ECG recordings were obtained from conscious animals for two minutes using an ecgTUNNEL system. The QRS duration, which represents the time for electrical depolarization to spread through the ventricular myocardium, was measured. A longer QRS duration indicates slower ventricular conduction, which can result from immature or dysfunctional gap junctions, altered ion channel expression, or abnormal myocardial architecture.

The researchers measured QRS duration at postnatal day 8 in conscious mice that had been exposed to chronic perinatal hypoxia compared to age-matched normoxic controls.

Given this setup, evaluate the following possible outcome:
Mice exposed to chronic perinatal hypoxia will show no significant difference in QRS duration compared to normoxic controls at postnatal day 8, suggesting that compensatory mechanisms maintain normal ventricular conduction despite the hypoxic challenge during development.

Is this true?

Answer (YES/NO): NO